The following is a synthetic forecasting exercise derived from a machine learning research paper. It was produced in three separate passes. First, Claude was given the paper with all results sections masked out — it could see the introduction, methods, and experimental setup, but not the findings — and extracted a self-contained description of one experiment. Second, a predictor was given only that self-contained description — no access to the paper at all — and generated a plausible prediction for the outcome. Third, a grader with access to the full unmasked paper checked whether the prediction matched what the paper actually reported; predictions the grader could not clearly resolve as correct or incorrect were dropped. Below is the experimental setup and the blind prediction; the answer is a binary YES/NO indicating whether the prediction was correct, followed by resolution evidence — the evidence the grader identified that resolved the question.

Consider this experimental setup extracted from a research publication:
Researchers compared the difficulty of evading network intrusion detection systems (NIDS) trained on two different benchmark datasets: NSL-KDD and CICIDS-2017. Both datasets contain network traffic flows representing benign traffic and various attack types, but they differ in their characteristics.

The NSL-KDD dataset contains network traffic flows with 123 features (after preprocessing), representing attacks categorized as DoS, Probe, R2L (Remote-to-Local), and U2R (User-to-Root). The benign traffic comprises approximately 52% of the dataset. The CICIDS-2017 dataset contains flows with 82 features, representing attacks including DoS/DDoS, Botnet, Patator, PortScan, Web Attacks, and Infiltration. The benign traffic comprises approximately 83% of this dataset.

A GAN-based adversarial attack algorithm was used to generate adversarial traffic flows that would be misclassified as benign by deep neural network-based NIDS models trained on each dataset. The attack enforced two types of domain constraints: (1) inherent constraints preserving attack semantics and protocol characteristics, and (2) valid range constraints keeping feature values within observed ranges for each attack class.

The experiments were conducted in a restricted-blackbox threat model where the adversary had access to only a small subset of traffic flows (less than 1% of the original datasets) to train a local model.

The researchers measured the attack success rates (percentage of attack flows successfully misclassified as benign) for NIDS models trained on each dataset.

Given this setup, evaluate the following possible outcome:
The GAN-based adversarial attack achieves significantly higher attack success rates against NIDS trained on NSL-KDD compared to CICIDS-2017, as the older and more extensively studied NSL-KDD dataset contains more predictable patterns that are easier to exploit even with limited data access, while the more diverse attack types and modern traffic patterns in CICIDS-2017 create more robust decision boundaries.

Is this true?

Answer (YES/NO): NO